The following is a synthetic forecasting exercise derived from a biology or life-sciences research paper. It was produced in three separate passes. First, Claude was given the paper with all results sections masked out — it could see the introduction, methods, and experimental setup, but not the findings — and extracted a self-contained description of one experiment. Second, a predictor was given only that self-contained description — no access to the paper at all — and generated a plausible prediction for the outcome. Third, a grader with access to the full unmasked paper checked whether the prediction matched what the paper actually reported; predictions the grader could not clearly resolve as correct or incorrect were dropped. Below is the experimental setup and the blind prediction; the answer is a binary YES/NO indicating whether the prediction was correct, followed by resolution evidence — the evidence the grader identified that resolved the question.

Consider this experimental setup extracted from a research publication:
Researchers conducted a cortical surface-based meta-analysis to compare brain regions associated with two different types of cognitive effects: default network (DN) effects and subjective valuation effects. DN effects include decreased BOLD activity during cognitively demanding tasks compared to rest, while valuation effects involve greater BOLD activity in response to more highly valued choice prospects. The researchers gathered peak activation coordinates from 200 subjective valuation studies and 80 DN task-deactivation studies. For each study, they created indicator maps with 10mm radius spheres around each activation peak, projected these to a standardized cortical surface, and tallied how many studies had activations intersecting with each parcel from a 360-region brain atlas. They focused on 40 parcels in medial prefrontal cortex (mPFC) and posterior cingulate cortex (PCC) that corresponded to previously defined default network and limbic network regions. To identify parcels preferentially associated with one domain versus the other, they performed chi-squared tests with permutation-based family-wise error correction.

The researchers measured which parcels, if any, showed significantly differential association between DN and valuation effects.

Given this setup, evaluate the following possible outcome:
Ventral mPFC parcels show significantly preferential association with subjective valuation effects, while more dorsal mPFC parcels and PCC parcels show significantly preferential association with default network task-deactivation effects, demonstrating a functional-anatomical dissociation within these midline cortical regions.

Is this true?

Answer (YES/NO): NO